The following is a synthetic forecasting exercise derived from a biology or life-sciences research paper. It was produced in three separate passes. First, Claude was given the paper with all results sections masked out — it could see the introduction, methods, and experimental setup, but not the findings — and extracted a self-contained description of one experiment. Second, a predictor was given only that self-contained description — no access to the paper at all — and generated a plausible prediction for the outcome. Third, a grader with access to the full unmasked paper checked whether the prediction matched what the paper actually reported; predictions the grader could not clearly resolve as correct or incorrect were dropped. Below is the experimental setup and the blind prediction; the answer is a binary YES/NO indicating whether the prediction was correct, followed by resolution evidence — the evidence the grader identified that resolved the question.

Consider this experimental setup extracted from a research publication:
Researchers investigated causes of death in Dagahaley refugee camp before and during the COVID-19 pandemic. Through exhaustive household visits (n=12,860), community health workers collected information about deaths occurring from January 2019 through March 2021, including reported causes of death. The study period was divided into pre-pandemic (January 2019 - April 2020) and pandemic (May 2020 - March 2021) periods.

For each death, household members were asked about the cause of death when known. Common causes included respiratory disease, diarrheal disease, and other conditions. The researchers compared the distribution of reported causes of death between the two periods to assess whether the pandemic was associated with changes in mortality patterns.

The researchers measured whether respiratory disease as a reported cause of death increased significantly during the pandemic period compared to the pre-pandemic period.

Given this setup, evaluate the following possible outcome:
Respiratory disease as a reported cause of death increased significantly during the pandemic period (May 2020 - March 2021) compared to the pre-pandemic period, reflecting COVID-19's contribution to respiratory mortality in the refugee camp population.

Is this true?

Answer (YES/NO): NO